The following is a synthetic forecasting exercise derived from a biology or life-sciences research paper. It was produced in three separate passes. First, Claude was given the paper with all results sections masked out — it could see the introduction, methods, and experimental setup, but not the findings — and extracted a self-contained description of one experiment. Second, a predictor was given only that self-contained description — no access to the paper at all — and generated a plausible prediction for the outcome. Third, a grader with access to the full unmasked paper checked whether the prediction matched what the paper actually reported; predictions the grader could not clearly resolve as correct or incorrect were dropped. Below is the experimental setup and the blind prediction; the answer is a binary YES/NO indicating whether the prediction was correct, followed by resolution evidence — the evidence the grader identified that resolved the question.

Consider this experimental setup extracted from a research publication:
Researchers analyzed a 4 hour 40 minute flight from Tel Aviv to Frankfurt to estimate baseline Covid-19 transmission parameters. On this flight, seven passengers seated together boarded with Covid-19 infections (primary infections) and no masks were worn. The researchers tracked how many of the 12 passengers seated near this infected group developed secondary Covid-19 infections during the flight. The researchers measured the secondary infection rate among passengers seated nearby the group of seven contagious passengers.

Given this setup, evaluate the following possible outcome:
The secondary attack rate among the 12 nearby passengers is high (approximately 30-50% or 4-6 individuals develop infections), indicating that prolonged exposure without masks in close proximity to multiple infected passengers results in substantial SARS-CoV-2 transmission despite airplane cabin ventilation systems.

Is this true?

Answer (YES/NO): NO